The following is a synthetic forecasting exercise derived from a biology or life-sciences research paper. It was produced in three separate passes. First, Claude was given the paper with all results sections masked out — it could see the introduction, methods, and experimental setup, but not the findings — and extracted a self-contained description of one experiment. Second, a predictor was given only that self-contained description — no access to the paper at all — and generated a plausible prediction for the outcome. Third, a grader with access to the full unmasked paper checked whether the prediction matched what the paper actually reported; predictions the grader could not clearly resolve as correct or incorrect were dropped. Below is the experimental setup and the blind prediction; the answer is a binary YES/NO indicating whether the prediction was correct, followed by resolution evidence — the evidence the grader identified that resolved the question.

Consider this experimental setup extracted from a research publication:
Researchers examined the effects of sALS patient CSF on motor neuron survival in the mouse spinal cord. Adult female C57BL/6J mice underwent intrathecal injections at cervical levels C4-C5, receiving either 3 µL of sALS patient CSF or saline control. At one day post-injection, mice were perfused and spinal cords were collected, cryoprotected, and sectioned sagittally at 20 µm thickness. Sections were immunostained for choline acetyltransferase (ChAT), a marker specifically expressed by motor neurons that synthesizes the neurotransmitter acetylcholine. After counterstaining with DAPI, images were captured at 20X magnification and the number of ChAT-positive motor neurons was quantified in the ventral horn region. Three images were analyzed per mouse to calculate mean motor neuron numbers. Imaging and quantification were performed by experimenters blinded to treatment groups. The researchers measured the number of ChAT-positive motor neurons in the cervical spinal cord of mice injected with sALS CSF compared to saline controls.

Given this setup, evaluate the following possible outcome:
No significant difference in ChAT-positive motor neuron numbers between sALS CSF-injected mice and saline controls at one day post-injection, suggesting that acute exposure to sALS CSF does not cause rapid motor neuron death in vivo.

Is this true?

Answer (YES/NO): NO